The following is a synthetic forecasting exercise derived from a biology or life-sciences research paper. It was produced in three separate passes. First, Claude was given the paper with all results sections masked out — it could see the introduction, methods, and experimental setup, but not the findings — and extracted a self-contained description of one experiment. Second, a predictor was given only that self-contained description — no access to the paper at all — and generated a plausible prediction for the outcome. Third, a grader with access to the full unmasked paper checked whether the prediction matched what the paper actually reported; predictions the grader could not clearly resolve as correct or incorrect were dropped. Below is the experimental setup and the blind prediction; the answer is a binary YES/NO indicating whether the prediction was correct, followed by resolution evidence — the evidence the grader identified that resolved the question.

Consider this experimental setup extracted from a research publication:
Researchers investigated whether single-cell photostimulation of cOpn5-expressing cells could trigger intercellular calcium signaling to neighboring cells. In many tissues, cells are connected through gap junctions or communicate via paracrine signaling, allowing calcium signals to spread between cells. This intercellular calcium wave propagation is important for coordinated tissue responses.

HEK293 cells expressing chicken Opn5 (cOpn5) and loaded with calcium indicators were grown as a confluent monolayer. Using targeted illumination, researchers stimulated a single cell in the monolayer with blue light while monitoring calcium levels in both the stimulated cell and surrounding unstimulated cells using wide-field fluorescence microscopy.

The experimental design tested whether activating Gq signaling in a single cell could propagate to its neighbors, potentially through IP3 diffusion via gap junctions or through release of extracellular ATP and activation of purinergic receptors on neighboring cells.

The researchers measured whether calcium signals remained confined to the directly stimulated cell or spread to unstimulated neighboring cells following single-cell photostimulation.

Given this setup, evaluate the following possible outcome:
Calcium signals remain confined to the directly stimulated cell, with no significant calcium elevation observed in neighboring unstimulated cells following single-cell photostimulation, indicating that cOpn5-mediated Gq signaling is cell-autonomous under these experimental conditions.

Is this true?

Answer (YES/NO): NO